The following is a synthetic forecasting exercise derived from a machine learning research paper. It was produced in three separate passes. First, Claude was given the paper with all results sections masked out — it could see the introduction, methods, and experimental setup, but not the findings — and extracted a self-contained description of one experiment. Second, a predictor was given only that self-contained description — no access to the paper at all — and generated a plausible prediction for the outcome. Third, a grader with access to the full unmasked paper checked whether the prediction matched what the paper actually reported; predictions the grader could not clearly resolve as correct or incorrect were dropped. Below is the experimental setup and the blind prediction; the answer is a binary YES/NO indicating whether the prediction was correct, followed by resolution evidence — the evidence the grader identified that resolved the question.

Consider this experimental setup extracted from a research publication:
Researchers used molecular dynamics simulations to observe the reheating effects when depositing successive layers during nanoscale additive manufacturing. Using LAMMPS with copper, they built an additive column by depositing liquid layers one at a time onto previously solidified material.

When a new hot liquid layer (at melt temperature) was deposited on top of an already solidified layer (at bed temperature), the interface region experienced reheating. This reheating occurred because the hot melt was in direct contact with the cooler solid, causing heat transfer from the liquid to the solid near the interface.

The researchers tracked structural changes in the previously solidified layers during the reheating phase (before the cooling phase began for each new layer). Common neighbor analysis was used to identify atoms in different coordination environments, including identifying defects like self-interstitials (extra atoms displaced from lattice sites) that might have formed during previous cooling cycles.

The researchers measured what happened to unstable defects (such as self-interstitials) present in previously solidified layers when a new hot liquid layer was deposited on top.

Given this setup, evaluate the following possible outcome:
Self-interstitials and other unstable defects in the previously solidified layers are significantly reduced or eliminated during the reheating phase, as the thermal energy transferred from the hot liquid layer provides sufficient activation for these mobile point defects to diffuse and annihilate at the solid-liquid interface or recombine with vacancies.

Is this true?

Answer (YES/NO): YES